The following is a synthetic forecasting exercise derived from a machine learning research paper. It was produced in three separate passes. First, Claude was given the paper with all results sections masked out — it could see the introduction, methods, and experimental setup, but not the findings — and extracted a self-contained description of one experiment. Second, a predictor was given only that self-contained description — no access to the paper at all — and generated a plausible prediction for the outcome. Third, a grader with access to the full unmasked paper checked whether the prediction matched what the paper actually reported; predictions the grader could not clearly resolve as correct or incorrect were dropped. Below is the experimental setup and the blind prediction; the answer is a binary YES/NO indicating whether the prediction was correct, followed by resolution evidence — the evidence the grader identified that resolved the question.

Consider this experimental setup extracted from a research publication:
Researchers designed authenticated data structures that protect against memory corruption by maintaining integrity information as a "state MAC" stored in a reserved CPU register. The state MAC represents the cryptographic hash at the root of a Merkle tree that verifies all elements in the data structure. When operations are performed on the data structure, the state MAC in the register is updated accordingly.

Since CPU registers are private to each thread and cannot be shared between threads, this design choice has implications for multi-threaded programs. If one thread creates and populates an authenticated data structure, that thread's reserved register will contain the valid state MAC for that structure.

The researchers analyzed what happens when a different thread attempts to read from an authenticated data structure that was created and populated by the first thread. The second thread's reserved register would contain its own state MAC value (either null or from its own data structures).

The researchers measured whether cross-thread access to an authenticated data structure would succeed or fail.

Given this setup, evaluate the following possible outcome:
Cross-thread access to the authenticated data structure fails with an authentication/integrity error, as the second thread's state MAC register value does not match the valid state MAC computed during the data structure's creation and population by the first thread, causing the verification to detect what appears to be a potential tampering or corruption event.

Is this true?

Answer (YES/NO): YES